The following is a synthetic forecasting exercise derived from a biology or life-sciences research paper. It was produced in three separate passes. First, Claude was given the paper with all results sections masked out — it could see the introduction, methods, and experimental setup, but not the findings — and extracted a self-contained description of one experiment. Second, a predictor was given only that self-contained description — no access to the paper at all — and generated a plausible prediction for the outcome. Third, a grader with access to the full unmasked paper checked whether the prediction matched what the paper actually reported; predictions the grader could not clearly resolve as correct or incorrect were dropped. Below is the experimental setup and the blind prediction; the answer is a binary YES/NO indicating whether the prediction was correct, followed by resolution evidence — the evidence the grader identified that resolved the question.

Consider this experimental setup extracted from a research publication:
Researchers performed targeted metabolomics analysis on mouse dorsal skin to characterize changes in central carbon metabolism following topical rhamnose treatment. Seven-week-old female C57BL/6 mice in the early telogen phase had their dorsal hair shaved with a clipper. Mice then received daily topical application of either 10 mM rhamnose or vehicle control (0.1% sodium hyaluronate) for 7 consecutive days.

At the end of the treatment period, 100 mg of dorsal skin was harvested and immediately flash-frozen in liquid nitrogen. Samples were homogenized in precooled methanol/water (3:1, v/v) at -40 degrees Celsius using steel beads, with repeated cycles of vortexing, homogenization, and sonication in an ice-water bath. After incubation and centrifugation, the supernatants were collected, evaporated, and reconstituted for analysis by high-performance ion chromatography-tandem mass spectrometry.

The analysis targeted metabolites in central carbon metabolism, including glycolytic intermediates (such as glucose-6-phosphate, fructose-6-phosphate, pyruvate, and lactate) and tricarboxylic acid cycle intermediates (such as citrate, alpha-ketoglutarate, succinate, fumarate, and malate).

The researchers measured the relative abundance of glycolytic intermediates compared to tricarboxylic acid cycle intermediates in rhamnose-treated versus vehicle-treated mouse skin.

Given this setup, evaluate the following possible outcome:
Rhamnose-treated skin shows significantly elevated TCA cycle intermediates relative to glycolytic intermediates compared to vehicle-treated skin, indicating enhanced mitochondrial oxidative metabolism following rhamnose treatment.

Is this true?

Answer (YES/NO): NO